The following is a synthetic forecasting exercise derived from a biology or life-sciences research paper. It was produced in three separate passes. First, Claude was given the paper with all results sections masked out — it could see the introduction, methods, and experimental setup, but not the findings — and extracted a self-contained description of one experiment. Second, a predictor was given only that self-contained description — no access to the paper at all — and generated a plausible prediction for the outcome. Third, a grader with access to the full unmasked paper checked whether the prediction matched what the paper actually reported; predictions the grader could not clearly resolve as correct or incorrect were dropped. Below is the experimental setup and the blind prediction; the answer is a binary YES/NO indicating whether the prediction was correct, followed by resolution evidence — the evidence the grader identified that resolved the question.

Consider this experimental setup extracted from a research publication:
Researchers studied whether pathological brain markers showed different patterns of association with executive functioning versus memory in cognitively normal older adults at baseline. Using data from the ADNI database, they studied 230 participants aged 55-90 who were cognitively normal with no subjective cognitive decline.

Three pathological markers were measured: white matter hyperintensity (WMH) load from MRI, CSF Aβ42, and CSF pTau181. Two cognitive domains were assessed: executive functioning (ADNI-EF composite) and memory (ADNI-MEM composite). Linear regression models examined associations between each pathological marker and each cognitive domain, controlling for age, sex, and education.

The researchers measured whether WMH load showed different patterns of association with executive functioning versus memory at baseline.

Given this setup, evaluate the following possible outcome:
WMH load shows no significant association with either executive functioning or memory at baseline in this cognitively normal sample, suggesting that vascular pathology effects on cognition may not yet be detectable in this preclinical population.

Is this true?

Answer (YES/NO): YES